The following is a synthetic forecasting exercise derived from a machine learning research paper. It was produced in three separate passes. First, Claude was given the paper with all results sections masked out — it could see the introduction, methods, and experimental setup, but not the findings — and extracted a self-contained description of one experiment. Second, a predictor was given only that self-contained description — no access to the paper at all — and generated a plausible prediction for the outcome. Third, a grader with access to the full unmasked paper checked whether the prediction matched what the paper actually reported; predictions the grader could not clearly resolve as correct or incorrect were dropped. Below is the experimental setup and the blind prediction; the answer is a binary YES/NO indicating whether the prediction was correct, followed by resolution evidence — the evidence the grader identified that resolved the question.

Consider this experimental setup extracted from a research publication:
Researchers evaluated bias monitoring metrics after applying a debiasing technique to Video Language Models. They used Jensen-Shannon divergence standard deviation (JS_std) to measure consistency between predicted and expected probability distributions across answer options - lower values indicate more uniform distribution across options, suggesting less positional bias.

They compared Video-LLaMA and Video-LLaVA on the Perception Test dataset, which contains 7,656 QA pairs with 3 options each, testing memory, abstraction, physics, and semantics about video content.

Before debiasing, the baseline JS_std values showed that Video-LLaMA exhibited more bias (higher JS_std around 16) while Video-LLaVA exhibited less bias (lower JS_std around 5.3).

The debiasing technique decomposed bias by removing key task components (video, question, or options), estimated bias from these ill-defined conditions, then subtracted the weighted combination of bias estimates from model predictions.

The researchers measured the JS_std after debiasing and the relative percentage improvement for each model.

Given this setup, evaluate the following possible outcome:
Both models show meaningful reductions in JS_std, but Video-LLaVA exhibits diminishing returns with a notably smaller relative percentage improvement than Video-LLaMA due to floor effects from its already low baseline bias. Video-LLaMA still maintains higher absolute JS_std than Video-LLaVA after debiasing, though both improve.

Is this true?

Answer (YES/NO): NO